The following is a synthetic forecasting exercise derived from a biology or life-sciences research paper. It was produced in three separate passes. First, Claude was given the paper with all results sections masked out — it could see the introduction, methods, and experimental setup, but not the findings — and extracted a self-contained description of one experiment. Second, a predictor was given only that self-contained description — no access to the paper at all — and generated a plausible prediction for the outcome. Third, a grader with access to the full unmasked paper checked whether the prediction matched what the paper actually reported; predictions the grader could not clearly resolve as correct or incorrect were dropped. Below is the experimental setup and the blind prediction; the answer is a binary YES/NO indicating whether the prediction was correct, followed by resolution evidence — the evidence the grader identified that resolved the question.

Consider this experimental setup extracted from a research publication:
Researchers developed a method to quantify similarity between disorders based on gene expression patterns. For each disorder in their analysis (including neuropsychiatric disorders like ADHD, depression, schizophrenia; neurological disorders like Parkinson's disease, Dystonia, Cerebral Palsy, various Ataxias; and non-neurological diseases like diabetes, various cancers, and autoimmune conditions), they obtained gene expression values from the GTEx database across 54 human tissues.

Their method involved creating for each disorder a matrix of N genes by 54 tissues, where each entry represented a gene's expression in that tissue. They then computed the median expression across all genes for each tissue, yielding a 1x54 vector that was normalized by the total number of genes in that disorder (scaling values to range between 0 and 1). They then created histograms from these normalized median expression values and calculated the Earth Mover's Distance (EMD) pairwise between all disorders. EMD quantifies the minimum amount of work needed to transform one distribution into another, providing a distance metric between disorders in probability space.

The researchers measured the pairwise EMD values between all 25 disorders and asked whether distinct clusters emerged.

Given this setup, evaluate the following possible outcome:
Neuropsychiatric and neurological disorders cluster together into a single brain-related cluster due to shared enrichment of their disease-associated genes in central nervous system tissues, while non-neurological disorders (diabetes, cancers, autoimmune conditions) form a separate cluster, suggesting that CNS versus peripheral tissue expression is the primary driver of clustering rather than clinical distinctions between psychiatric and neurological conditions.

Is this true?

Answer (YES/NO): NO